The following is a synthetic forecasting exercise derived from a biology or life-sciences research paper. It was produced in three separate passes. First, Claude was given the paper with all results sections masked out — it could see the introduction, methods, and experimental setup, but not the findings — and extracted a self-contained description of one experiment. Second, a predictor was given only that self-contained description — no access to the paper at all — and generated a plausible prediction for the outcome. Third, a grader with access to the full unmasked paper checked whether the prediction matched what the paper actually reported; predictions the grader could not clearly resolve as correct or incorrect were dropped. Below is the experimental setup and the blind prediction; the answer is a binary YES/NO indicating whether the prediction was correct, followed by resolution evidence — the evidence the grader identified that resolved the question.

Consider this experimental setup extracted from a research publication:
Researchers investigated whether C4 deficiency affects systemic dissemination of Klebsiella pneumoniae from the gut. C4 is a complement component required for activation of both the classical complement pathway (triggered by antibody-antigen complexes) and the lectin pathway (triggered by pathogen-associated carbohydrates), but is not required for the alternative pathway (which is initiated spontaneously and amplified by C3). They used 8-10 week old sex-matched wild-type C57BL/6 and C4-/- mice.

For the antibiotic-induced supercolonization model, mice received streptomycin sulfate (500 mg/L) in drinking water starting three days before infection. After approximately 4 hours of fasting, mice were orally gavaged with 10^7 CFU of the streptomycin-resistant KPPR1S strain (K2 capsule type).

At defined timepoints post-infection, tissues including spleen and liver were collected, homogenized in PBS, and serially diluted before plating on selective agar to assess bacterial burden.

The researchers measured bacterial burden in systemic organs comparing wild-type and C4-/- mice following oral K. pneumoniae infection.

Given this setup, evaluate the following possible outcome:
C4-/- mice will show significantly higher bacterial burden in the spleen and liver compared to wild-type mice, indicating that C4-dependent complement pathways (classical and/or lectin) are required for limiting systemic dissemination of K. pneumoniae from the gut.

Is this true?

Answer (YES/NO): YES